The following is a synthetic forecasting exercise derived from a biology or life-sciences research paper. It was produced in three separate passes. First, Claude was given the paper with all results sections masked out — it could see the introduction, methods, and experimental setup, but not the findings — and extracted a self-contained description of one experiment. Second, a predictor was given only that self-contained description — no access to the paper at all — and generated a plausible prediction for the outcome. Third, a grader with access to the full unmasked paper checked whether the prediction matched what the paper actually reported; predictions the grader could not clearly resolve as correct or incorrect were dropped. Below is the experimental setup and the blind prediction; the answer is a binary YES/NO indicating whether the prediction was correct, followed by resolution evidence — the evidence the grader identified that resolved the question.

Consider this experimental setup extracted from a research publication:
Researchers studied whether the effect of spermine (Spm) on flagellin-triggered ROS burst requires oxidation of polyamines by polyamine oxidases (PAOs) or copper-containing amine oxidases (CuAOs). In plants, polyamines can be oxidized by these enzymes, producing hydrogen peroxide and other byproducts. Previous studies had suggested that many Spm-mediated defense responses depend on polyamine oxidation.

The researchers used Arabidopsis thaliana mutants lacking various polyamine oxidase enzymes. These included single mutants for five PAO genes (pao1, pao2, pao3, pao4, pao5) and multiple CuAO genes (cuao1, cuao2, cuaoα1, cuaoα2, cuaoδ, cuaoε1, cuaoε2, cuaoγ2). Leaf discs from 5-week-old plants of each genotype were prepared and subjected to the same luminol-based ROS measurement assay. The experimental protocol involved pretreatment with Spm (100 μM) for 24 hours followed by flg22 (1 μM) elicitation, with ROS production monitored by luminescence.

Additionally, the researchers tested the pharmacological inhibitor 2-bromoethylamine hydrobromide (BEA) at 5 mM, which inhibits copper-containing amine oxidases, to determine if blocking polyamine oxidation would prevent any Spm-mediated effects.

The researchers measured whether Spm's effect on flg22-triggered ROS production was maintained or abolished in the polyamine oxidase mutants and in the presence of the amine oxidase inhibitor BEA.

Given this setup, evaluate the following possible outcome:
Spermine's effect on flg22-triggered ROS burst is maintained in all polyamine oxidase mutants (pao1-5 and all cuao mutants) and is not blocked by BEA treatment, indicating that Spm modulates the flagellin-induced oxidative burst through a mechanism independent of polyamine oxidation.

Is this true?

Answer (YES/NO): YES